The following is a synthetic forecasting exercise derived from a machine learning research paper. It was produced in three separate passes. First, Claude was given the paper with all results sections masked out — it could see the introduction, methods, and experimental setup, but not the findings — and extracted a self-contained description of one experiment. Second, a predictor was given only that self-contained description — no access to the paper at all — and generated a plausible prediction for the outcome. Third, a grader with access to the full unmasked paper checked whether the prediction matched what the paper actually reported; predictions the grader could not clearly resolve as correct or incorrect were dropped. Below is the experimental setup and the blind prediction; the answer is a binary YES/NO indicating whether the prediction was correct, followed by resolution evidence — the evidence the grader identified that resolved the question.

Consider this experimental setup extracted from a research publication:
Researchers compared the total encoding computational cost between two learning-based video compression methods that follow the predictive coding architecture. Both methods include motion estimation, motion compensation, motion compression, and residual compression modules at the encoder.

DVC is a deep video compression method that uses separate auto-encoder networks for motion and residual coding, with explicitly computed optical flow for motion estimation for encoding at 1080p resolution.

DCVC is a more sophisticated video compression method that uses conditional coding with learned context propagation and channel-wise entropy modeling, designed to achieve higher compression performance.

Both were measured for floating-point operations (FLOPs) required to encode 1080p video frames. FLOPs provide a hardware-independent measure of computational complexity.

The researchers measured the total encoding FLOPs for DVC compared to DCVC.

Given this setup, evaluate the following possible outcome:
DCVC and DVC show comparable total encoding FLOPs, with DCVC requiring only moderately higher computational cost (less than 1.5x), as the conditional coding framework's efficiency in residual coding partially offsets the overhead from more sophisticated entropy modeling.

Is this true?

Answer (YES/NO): NO